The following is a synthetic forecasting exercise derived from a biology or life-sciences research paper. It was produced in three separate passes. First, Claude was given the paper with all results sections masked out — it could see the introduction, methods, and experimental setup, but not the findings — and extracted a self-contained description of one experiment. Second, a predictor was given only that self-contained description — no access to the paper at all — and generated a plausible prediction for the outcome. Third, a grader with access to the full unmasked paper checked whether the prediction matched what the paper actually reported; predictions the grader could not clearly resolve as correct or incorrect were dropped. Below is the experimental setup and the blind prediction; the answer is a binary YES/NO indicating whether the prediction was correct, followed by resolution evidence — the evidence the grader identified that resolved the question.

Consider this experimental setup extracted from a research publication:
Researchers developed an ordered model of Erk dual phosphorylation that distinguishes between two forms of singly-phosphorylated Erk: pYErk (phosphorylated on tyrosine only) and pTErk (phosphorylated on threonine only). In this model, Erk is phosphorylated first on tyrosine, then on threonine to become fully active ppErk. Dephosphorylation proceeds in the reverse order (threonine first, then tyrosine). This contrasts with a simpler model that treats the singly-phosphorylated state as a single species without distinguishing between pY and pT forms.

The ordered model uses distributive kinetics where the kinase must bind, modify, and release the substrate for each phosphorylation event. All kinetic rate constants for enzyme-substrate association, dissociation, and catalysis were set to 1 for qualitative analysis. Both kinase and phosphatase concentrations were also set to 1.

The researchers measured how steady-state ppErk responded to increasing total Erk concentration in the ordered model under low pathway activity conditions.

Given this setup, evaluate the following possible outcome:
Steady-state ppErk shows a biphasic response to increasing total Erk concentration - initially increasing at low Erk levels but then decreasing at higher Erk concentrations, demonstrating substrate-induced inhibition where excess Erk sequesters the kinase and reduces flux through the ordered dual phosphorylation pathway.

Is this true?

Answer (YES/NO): YES